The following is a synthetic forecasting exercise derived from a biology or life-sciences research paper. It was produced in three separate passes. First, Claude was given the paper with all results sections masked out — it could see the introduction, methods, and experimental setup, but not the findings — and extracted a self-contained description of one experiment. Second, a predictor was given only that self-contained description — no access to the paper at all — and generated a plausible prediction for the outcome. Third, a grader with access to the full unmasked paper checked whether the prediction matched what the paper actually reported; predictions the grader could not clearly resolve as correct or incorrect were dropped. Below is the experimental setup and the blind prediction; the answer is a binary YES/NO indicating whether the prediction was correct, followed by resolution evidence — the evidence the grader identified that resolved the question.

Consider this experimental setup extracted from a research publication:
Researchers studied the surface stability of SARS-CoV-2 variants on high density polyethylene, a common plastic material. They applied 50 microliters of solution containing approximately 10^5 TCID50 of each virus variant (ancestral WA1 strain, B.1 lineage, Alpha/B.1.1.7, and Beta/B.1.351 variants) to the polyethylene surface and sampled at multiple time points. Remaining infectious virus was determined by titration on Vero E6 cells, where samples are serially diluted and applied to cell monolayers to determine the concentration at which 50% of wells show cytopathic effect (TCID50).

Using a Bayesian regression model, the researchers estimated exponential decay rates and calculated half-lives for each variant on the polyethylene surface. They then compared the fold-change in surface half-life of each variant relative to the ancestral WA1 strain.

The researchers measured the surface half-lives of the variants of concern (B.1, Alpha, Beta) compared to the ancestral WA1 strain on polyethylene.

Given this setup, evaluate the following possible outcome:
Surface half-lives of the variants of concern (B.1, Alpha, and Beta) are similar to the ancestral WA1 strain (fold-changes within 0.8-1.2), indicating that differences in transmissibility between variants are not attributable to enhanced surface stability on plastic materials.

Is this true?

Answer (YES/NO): YES